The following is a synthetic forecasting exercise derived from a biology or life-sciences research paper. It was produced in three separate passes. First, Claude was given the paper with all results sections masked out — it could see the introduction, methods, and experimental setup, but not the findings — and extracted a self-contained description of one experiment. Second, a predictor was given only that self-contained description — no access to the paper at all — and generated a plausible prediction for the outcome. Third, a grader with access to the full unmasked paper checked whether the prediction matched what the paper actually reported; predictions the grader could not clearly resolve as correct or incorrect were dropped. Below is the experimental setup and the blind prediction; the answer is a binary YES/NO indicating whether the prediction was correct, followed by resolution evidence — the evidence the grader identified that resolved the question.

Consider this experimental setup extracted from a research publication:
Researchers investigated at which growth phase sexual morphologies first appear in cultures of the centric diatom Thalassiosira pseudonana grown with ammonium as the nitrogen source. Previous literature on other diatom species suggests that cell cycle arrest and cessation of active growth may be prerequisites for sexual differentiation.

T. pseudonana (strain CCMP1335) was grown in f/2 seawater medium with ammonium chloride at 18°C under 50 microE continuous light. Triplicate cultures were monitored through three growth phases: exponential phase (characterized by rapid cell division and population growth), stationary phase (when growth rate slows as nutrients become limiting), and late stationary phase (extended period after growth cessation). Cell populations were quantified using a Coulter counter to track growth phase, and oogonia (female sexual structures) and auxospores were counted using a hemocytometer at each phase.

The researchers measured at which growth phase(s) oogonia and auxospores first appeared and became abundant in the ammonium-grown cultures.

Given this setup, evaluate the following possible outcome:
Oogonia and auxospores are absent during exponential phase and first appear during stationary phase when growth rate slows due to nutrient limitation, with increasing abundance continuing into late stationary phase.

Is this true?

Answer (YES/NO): YES